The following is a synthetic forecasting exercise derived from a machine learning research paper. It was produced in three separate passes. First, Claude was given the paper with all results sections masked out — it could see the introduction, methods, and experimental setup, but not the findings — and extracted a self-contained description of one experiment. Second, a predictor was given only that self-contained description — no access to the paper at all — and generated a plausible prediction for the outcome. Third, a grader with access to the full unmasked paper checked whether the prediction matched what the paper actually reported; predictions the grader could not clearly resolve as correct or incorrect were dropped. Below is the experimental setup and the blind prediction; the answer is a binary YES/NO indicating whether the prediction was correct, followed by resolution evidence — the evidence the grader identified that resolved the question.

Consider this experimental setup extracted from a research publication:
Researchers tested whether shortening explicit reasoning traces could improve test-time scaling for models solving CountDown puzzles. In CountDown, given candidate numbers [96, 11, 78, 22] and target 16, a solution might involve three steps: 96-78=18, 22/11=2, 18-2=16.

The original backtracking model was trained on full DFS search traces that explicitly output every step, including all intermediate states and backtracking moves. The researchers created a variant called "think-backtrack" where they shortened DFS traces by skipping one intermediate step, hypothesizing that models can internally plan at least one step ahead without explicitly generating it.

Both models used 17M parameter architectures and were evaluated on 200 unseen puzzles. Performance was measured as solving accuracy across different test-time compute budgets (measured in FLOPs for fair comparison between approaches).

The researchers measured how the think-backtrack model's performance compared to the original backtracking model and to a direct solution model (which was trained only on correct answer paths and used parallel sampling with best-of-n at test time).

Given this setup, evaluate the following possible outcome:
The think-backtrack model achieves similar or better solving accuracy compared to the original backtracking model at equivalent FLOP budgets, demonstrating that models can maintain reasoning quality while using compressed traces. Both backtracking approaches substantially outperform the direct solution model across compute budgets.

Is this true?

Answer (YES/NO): NO